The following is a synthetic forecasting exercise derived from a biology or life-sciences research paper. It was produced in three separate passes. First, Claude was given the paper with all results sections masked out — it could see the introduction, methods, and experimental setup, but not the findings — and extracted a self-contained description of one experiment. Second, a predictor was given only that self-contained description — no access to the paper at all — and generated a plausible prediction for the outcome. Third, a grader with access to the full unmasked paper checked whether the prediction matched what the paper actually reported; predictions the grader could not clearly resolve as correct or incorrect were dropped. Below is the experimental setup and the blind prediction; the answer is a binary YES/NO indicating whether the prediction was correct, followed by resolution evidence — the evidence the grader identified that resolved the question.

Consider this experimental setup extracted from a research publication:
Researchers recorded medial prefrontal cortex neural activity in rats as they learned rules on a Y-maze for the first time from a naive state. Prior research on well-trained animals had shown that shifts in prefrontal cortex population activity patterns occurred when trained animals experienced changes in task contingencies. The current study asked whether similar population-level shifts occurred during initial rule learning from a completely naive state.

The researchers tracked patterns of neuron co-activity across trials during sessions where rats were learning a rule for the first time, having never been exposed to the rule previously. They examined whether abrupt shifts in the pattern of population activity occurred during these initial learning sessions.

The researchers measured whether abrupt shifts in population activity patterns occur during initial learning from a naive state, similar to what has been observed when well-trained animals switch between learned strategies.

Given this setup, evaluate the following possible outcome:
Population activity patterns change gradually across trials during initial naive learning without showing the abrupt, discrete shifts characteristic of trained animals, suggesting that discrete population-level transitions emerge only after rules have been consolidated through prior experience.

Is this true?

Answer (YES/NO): NO